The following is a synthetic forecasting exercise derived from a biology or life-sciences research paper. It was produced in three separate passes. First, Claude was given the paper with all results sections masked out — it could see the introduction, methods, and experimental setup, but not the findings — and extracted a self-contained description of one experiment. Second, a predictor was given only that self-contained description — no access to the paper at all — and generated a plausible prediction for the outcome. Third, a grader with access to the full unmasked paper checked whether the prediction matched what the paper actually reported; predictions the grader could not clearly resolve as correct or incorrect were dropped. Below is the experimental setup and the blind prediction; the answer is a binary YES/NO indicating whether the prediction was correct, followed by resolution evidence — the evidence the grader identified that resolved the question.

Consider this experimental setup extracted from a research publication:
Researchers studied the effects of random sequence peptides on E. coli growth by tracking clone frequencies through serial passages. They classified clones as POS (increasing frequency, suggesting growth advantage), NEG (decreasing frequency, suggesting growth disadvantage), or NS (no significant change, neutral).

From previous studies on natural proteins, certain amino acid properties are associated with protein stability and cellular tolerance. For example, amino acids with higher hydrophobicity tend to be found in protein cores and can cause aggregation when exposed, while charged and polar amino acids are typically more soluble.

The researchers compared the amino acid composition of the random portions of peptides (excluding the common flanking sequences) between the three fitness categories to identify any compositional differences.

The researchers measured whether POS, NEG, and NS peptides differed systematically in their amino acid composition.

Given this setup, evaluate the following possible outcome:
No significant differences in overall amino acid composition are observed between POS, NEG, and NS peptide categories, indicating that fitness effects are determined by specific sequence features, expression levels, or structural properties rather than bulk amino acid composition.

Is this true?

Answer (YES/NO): NO